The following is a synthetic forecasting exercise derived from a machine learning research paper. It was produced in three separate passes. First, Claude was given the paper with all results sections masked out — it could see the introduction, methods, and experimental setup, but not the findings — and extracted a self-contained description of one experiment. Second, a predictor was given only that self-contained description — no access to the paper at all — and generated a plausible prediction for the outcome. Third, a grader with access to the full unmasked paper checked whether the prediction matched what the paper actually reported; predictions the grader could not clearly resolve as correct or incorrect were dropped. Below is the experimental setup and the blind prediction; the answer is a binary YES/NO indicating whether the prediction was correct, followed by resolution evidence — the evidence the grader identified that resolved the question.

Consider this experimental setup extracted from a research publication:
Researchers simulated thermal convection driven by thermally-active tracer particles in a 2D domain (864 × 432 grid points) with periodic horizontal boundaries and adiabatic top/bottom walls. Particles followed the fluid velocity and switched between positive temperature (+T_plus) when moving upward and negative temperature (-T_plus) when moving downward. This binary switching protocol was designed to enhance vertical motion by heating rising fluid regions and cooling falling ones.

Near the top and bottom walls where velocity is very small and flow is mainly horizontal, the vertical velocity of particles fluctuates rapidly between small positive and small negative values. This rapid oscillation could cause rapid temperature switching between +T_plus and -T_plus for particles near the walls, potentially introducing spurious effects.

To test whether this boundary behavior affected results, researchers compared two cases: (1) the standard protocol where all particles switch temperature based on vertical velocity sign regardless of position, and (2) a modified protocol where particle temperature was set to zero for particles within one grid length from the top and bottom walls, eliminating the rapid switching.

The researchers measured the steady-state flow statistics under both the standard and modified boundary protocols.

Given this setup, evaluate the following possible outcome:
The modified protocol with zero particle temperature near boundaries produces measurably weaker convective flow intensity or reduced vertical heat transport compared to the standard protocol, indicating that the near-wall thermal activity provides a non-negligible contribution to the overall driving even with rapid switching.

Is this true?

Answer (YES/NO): NO